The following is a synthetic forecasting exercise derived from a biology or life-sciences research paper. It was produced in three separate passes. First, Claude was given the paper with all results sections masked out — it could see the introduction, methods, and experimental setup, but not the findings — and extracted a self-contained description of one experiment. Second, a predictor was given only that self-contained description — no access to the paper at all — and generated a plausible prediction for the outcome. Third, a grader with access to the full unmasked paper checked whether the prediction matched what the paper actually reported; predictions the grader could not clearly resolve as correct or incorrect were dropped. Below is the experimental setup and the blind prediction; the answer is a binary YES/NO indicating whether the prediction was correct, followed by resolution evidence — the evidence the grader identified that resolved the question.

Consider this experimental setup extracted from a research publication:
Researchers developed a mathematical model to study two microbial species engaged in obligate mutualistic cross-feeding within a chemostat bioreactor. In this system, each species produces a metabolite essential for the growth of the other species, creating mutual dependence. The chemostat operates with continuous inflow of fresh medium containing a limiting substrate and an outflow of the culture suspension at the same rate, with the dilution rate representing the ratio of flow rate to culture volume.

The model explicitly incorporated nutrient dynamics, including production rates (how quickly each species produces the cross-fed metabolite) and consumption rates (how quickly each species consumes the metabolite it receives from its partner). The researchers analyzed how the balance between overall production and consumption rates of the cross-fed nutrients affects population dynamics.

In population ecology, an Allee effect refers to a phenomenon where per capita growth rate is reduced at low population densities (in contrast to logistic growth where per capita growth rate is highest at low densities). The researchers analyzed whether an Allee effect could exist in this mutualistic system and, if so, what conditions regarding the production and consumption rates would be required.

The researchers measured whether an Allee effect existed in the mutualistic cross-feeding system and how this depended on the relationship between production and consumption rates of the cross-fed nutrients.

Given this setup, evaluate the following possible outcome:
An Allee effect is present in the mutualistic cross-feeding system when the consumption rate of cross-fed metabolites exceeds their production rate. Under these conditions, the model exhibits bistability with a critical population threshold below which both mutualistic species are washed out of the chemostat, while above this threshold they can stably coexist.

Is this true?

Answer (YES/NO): NO